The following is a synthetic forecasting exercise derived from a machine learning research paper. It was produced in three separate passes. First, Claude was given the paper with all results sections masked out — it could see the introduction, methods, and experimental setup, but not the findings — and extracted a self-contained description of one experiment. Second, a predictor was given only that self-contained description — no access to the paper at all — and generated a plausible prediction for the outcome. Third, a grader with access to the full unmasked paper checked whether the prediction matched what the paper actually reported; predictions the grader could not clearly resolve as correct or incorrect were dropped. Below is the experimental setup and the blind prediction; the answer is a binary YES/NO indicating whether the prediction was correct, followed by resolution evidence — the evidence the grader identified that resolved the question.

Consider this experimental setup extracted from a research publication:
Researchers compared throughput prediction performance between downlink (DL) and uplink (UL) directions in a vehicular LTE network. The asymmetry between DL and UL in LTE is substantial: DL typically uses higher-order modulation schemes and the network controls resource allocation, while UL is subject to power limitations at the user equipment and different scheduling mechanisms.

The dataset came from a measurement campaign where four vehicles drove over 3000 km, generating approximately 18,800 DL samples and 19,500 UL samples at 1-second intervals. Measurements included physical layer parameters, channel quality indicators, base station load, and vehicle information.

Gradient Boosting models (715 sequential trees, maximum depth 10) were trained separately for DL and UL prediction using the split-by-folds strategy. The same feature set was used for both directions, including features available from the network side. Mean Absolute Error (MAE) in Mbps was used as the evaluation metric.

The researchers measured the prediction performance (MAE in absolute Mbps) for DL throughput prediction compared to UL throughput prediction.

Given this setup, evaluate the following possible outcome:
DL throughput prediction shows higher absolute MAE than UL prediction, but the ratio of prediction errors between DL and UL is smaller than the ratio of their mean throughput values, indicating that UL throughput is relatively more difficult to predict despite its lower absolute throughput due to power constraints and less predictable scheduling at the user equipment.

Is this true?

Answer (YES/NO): YES